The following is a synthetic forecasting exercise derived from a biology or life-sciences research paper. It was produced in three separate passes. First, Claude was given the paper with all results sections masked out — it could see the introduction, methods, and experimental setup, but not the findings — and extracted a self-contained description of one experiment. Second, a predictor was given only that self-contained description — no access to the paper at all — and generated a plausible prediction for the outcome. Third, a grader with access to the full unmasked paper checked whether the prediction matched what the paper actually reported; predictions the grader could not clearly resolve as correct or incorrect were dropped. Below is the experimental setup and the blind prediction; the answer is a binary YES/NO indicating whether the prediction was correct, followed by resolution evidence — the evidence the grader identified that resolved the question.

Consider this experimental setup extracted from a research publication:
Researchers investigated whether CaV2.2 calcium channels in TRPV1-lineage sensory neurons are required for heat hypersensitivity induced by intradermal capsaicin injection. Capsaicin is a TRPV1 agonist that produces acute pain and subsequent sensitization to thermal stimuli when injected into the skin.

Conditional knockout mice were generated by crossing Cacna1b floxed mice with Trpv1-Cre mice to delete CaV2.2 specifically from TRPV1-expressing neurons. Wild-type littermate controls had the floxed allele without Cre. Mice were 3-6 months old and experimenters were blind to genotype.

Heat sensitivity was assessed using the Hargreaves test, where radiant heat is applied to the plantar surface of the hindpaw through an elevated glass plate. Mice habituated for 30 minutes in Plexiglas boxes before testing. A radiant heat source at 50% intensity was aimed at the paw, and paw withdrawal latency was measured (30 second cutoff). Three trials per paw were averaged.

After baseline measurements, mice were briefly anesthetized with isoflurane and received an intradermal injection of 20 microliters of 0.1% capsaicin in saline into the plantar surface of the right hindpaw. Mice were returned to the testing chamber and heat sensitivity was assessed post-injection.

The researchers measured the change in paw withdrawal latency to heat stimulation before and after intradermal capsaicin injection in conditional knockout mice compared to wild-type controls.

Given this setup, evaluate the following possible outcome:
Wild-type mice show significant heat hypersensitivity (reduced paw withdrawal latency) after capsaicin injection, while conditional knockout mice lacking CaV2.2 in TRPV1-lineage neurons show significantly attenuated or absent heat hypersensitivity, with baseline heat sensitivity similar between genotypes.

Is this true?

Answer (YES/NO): NO